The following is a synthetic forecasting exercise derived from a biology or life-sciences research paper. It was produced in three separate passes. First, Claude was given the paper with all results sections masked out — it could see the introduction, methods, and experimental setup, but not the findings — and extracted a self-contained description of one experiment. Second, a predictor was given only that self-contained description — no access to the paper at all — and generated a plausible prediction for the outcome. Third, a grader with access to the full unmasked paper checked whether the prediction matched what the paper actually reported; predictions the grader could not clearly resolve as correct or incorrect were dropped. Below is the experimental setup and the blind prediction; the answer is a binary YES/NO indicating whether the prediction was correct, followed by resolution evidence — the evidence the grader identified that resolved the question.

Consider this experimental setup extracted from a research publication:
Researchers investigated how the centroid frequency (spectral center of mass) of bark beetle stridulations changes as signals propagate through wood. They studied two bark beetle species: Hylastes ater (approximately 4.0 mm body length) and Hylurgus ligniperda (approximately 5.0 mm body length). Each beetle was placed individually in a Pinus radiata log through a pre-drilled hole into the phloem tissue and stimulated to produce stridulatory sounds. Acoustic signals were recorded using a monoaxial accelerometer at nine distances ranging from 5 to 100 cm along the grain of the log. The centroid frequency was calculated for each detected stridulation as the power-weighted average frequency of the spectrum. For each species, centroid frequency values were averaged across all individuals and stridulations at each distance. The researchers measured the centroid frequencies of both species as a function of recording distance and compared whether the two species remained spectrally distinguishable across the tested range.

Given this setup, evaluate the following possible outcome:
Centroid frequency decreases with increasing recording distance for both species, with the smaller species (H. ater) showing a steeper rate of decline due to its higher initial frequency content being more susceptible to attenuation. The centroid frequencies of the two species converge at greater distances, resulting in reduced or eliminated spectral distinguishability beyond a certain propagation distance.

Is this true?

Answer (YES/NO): YES